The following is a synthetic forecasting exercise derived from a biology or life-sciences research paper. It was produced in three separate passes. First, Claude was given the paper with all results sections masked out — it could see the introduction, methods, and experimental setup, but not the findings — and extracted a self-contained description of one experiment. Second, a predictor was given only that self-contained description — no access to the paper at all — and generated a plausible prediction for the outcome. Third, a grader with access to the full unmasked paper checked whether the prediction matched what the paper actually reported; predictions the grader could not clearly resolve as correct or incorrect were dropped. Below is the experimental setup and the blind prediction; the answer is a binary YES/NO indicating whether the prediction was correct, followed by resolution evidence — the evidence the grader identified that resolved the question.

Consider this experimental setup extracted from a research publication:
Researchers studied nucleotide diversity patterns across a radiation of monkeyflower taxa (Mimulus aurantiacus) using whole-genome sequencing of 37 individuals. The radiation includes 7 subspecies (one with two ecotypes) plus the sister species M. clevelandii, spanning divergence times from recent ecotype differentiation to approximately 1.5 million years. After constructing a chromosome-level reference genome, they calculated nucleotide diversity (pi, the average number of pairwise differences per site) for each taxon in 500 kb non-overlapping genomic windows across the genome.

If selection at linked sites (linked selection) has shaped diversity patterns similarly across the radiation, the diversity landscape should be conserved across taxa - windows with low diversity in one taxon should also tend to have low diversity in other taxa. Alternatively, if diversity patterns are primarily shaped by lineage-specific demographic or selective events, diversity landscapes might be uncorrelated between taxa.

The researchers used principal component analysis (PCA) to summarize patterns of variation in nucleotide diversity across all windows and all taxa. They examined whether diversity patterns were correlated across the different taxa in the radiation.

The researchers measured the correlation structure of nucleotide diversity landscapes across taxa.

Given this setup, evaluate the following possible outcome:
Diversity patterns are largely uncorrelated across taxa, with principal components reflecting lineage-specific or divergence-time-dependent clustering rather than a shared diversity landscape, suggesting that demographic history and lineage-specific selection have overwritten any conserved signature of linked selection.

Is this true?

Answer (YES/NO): NO